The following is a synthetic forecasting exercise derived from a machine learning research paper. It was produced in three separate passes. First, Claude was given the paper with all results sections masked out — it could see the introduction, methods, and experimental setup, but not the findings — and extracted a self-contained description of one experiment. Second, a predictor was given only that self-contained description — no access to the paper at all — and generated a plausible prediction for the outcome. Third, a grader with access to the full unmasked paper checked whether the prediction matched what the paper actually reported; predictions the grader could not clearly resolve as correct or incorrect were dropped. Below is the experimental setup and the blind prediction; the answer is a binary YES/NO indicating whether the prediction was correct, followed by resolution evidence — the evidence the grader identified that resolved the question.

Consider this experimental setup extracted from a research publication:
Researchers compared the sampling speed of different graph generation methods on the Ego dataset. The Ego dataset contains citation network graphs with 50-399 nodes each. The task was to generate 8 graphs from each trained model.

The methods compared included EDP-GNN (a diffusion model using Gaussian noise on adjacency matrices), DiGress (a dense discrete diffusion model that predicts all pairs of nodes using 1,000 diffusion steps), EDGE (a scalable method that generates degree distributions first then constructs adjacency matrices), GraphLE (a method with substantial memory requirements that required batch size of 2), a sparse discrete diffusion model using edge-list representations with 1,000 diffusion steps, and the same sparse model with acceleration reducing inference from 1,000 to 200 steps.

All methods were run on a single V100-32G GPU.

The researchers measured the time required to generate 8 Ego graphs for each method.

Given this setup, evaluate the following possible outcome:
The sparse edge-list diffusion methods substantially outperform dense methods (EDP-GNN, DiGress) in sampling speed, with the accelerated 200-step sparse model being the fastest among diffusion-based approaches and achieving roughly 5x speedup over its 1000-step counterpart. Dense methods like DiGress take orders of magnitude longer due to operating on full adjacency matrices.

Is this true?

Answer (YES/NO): NO